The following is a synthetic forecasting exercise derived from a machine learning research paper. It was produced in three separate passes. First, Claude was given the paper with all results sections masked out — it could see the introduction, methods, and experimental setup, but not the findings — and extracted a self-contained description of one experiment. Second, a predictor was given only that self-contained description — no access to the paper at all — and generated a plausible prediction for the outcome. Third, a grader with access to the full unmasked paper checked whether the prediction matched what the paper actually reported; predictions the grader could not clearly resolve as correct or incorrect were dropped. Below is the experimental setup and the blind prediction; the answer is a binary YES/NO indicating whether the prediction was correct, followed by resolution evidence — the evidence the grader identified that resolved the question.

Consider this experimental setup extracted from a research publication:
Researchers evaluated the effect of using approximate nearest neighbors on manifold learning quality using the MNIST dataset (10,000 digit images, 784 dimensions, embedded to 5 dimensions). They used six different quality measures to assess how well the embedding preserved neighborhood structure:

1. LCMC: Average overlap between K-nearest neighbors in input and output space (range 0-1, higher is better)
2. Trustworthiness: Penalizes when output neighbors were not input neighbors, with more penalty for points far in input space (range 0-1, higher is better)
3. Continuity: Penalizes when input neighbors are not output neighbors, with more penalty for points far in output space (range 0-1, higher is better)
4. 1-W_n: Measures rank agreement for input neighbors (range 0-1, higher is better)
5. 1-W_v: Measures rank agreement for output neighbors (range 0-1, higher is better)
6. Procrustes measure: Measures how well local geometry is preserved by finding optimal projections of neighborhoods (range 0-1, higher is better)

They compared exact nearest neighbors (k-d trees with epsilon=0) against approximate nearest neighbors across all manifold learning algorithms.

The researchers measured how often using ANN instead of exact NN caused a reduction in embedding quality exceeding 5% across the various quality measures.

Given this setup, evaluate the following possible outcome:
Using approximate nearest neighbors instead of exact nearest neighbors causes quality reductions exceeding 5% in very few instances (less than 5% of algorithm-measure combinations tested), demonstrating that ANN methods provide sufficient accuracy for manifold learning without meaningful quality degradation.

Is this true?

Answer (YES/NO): YES